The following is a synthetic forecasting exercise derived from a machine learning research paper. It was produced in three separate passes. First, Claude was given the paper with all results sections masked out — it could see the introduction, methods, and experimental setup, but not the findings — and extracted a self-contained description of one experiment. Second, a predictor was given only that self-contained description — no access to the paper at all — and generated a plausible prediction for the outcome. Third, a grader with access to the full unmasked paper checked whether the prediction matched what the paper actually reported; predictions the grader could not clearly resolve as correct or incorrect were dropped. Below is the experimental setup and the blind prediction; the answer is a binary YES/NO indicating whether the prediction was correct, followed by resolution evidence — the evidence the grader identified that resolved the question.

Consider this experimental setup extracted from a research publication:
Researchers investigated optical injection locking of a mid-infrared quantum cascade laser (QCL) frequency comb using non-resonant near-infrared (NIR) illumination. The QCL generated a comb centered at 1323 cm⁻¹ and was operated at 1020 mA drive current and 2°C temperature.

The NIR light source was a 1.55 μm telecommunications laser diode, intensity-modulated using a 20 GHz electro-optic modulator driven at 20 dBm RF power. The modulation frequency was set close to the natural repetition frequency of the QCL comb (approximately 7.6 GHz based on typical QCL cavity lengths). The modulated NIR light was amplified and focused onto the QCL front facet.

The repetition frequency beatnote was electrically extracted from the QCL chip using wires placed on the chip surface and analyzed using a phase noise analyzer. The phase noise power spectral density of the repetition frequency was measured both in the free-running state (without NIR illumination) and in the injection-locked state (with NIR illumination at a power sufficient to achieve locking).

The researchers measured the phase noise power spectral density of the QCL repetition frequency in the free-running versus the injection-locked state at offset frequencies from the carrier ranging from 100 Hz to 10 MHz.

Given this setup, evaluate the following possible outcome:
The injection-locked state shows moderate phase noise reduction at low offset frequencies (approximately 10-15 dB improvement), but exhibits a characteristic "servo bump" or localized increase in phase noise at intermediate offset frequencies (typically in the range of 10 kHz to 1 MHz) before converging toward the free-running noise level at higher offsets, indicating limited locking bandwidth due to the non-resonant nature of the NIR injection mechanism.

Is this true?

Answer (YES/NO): NO